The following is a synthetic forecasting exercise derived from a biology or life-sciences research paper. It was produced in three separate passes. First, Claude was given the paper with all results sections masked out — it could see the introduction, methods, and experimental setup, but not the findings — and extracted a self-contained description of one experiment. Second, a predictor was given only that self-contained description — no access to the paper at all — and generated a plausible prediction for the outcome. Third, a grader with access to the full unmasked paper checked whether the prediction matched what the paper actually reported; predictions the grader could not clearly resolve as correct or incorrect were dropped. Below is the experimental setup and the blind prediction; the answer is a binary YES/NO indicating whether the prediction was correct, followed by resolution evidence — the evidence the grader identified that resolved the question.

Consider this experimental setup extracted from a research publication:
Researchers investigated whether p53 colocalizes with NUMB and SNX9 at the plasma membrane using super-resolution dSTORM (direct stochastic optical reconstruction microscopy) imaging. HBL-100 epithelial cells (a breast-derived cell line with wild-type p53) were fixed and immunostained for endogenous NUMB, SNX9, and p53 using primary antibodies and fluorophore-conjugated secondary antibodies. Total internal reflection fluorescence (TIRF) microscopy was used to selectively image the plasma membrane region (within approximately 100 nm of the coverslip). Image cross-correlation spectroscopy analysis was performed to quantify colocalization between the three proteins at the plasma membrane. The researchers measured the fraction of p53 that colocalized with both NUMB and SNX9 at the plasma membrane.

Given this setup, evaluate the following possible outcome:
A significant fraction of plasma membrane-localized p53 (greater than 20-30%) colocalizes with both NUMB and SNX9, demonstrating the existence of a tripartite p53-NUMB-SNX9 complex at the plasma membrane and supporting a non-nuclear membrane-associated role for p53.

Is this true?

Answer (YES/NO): YES